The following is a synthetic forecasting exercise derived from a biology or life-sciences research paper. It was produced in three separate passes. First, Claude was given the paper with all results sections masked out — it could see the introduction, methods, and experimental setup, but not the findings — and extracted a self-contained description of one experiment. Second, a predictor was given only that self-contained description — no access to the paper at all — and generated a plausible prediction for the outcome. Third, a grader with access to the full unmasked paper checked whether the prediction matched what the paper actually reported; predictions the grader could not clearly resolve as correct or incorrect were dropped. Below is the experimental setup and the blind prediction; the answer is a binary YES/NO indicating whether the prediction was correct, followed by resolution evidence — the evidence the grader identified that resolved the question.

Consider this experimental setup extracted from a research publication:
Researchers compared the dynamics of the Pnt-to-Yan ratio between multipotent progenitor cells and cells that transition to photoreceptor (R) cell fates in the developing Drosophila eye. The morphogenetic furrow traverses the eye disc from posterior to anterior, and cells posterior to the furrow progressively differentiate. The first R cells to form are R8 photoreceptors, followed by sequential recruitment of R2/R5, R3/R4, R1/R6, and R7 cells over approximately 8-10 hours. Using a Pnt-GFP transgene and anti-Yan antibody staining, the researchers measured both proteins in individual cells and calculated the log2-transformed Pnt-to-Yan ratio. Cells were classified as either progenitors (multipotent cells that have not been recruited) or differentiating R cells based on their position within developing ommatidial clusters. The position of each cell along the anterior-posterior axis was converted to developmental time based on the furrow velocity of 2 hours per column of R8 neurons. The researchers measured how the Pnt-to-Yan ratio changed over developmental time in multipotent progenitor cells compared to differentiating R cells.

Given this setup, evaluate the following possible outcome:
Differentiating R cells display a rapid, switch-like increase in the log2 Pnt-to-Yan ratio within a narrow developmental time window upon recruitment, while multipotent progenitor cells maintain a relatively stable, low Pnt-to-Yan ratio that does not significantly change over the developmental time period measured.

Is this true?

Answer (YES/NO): NO